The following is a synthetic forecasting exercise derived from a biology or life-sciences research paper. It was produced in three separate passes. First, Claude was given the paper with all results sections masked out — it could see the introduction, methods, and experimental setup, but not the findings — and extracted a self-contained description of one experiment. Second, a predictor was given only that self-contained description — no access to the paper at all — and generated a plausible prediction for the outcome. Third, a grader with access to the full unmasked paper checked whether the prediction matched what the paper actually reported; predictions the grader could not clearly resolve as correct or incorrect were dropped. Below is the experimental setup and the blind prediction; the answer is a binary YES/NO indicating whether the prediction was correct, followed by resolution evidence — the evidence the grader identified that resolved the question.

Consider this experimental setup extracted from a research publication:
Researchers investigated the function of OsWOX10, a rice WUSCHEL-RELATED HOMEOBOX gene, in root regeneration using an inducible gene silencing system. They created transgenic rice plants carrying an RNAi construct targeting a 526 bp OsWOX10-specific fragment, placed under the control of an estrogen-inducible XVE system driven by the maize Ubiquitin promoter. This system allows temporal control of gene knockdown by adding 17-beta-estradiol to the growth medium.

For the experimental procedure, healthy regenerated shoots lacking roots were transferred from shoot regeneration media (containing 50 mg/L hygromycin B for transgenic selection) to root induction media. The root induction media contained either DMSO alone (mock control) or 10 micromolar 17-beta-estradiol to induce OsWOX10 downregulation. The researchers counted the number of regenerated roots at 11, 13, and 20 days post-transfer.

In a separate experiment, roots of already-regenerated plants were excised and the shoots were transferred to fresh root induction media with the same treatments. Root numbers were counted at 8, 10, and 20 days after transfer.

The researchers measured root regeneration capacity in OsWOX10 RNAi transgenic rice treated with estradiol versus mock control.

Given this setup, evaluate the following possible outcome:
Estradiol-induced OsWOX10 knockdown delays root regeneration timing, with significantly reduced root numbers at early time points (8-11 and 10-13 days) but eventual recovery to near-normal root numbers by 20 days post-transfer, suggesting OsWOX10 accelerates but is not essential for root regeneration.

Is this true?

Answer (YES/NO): NO